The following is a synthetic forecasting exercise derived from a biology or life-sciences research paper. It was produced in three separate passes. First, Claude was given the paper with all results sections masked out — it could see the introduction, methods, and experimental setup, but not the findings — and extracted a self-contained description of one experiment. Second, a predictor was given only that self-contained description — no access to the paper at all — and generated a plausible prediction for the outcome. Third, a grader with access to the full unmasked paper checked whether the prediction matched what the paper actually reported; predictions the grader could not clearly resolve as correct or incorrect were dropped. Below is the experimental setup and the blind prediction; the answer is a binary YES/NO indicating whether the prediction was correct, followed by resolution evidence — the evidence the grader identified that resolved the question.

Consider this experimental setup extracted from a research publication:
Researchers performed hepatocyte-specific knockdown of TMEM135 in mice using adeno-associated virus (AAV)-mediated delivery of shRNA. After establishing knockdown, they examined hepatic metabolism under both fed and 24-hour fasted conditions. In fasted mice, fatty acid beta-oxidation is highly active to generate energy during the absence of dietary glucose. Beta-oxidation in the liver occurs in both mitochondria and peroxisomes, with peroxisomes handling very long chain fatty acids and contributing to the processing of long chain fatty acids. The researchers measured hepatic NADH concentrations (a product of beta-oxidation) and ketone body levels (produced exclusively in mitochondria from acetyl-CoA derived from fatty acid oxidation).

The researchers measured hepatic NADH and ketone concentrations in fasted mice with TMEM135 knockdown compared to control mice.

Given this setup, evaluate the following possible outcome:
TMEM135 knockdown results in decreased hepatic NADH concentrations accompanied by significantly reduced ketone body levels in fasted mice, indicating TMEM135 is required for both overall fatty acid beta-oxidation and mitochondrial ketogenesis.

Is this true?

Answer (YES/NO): NO